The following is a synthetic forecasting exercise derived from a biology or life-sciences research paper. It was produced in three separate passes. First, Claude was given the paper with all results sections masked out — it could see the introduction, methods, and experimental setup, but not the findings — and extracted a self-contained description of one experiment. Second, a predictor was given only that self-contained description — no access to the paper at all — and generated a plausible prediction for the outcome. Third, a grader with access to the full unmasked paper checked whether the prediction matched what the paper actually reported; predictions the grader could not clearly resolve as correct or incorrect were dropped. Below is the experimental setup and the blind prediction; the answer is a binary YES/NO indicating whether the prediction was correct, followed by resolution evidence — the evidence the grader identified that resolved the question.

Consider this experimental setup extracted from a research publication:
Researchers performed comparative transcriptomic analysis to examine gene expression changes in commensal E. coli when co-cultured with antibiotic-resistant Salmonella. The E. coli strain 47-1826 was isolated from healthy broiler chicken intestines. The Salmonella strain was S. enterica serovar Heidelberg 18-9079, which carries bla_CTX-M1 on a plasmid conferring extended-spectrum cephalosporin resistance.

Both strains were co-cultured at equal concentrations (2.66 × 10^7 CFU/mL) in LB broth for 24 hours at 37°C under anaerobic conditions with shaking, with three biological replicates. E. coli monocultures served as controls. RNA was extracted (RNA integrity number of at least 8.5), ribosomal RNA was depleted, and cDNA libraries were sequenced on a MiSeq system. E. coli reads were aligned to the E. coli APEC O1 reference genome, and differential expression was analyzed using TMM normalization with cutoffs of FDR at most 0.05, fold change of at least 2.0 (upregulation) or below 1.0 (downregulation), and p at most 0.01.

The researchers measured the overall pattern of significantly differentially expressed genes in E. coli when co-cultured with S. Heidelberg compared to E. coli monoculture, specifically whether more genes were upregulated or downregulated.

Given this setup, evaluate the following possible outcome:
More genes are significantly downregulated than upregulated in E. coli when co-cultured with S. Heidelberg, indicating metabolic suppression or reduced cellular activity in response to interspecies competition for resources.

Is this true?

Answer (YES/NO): YES